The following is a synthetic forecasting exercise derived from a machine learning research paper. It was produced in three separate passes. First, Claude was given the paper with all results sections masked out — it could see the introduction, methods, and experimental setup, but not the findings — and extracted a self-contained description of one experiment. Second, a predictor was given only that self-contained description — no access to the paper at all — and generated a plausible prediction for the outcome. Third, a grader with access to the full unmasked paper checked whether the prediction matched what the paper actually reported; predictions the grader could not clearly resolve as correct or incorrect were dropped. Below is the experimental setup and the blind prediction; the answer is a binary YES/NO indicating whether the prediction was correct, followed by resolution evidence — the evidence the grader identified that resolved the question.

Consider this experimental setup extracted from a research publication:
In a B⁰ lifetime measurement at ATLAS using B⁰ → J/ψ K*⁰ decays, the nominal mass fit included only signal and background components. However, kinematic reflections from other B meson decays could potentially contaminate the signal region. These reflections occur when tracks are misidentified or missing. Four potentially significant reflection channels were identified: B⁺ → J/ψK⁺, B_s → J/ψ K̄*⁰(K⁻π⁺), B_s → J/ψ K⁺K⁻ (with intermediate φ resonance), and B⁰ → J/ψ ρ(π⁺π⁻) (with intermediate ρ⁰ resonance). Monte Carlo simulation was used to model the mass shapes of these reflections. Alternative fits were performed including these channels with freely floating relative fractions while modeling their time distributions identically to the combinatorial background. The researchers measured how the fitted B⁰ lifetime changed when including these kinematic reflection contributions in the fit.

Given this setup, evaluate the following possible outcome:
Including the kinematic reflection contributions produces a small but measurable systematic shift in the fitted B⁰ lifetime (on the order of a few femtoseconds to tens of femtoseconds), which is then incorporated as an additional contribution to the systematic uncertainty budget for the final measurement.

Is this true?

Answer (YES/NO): NO